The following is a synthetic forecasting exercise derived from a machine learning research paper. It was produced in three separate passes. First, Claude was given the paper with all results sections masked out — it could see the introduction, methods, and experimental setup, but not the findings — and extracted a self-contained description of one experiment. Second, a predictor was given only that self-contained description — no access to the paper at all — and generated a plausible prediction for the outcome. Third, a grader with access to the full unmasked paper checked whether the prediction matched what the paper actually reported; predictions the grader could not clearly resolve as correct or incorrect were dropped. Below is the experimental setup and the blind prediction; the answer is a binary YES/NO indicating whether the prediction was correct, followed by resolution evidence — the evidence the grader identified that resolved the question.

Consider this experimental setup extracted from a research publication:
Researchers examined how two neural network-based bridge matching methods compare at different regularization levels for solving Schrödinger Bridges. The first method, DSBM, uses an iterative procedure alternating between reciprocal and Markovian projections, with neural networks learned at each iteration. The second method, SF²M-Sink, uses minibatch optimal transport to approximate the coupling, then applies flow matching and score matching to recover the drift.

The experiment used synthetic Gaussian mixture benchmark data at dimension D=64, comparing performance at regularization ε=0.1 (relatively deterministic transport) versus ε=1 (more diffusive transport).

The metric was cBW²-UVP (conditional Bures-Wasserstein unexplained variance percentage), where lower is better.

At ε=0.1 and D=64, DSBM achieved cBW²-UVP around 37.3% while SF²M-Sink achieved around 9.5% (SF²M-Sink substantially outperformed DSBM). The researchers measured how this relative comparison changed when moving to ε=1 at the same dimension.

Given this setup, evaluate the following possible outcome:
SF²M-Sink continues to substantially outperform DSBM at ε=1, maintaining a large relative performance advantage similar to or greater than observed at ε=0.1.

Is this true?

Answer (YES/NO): NO